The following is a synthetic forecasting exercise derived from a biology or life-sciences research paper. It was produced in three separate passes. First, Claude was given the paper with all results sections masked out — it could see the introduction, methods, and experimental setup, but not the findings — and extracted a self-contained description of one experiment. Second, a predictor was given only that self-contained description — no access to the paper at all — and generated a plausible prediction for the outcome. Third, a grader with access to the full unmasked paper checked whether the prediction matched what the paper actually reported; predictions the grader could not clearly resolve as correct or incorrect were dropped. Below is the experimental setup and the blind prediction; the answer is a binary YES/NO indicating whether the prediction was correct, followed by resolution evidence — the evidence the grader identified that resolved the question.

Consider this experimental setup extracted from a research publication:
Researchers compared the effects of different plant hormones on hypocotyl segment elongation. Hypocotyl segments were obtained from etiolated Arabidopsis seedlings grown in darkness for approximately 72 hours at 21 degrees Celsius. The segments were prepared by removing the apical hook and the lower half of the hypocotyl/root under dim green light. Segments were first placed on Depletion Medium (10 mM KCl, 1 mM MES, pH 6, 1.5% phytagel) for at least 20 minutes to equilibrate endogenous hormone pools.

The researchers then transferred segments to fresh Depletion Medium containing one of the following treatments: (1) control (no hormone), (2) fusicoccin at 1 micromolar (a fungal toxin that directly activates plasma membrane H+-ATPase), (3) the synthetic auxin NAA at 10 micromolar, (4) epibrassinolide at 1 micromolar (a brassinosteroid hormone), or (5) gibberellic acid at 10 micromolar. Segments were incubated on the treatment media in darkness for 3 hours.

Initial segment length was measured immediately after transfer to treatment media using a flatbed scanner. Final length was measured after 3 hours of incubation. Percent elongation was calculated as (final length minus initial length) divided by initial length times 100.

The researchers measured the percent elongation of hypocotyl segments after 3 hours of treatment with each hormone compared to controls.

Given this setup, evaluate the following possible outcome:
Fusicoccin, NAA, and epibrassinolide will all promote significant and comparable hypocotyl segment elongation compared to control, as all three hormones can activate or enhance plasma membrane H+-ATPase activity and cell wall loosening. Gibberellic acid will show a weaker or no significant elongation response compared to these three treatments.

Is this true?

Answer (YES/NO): NO